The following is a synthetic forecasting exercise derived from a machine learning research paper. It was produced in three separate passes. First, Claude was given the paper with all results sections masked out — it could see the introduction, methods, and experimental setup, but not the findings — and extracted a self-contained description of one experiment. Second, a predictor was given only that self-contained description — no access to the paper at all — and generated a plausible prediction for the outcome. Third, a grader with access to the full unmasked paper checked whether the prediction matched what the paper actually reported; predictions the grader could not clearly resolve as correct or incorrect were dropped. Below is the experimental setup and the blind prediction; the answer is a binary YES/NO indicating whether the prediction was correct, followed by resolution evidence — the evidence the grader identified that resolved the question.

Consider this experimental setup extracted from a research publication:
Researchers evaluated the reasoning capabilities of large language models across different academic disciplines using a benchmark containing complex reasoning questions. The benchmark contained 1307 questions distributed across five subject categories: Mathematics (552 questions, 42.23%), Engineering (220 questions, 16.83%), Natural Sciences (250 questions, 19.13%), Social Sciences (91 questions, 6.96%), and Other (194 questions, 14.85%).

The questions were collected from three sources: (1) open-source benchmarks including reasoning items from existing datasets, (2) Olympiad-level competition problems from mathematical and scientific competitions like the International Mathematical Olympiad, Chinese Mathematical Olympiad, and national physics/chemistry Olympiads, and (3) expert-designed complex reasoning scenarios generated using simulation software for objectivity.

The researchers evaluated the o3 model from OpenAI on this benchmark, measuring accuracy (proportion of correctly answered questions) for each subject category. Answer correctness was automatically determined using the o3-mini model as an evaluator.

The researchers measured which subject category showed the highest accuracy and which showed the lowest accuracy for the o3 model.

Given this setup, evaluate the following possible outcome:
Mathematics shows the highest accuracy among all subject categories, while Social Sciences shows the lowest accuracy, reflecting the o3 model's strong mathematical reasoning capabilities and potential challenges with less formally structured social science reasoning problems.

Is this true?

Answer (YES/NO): NO